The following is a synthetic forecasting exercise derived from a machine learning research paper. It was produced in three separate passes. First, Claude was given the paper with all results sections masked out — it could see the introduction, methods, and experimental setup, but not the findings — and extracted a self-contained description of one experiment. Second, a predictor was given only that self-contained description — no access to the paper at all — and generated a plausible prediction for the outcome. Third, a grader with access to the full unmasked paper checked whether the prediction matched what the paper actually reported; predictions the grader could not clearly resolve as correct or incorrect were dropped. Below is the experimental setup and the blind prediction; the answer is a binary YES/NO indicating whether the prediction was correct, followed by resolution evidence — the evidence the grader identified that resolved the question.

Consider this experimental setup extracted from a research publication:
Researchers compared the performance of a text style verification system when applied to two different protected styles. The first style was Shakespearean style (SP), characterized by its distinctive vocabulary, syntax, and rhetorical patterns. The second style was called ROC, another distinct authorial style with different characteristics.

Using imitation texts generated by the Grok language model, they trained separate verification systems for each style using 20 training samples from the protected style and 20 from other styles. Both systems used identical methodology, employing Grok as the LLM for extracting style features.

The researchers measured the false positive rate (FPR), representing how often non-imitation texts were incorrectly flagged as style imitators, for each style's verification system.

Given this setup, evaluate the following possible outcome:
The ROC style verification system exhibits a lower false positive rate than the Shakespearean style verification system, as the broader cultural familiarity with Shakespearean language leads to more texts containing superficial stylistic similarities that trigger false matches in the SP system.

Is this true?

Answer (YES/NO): YES